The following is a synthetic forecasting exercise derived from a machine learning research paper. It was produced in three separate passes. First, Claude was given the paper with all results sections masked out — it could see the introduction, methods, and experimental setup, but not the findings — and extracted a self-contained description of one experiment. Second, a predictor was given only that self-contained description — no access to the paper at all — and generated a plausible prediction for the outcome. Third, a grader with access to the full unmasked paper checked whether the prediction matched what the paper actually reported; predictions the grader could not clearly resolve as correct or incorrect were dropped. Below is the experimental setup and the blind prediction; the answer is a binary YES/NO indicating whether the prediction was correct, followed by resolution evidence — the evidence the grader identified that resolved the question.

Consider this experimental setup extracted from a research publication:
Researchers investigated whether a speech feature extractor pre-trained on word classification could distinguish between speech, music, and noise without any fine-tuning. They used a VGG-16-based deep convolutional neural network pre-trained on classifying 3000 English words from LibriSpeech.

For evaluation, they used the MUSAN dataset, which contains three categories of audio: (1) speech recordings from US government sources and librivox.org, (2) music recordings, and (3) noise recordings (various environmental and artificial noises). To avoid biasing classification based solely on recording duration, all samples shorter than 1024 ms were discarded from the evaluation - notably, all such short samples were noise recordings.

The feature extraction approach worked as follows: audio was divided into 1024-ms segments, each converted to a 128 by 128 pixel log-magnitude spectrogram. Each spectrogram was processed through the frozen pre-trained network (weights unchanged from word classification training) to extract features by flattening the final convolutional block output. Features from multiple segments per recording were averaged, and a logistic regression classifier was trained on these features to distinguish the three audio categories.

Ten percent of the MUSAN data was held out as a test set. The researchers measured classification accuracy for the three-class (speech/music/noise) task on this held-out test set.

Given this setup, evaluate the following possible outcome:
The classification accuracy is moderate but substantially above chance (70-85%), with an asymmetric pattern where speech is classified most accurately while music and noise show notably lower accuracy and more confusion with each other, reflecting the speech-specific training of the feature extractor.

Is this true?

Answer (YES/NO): NO